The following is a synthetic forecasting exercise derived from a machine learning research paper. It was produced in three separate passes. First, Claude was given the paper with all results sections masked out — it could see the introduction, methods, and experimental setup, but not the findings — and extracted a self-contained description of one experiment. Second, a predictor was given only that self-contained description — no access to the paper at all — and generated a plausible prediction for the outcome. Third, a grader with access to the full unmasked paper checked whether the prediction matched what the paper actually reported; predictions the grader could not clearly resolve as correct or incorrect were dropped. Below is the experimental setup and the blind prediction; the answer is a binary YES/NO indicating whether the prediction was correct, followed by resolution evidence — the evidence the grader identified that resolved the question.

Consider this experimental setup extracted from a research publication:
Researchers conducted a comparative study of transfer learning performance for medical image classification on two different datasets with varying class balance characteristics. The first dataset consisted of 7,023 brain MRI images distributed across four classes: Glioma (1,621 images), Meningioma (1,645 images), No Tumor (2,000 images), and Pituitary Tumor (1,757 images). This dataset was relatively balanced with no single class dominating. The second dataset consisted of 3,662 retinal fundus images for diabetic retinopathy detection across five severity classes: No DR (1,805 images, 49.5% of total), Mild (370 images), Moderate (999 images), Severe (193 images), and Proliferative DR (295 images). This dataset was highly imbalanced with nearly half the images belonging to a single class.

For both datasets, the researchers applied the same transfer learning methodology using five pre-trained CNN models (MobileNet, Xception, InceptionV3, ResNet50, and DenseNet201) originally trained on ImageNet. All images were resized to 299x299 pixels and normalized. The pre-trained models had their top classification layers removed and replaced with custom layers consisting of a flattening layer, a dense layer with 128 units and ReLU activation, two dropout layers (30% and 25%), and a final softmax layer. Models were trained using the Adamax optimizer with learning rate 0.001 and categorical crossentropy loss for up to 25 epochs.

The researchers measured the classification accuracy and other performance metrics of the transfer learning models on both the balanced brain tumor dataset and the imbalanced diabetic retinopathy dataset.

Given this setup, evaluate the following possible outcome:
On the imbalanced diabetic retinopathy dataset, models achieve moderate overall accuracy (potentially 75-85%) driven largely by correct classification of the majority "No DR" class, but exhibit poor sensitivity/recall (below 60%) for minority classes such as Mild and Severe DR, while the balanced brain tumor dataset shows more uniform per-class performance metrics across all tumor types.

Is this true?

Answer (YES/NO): NO